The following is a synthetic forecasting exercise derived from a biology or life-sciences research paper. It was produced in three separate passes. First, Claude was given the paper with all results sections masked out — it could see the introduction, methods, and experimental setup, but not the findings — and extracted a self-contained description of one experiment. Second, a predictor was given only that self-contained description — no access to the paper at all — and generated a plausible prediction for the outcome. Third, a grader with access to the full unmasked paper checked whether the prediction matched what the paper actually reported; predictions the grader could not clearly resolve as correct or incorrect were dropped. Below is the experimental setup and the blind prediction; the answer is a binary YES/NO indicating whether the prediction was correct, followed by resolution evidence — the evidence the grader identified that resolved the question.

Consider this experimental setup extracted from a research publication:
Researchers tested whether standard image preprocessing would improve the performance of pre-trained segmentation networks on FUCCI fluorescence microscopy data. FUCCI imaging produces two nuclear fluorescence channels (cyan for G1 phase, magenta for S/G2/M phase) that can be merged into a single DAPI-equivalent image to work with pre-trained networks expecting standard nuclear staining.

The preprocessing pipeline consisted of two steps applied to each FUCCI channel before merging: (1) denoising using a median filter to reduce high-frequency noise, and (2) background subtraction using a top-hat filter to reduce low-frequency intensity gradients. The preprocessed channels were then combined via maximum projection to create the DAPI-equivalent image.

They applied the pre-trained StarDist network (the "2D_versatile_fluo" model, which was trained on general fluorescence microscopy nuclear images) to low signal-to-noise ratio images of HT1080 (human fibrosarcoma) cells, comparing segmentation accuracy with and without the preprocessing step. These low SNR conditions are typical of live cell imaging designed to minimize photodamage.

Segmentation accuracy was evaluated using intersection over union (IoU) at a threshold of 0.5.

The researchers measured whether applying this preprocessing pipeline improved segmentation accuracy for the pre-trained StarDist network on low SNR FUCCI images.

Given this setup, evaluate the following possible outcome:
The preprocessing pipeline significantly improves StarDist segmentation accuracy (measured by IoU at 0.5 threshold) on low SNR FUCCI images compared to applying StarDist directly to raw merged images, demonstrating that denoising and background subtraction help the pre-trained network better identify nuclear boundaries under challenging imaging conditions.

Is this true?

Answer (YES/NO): NO